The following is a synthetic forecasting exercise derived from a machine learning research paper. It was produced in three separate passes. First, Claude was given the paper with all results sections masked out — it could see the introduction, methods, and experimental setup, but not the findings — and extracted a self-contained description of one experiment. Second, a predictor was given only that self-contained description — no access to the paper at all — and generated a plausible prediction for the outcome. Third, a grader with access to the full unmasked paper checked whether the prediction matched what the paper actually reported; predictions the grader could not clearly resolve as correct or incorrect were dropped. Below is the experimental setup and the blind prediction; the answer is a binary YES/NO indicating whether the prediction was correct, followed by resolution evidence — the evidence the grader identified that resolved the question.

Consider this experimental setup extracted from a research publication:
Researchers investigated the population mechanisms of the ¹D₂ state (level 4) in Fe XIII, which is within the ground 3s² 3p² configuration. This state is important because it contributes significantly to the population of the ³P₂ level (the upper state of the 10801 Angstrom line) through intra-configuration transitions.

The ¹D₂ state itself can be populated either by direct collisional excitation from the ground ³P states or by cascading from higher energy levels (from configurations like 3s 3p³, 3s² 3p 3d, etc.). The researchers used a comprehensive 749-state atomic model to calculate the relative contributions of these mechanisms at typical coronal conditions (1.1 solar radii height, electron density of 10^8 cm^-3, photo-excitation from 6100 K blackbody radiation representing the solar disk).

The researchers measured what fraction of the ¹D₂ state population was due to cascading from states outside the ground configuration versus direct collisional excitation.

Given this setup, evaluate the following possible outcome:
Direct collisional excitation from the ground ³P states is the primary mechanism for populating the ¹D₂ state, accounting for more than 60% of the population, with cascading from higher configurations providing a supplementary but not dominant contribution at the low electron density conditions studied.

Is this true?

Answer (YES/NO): NO